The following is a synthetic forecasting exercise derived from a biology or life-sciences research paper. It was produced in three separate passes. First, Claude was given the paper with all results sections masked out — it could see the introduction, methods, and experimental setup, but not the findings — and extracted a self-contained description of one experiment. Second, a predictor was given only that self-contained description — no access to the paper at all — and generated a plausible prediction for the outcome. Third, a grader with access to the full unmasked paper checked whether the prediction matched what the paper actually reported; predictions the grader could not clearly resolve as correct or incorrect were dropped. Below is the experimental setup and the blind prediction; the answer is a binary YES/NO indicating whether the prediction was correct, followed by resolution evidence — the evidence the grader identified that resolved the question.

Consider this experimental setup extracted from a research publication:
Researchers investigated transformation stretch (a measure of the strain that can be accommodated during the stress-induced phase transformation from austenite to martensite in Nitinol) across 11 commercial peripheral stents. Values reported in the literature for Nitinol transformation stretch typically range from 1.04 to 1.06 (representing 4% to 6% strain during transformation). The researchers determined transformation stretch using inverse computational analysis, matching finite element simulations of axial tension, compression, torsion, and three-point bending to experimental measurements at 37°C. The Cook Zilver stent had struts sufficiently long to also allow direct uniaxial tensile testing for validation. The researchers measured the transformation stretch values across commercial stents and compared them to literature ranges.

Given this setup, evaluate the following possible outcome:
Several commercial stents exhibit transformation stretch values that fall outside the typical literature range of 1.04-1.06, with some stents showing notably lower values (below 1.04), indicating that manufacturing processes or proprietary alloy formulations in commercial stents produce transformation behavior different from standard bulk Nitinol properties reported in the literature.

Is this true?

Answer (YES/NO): YES